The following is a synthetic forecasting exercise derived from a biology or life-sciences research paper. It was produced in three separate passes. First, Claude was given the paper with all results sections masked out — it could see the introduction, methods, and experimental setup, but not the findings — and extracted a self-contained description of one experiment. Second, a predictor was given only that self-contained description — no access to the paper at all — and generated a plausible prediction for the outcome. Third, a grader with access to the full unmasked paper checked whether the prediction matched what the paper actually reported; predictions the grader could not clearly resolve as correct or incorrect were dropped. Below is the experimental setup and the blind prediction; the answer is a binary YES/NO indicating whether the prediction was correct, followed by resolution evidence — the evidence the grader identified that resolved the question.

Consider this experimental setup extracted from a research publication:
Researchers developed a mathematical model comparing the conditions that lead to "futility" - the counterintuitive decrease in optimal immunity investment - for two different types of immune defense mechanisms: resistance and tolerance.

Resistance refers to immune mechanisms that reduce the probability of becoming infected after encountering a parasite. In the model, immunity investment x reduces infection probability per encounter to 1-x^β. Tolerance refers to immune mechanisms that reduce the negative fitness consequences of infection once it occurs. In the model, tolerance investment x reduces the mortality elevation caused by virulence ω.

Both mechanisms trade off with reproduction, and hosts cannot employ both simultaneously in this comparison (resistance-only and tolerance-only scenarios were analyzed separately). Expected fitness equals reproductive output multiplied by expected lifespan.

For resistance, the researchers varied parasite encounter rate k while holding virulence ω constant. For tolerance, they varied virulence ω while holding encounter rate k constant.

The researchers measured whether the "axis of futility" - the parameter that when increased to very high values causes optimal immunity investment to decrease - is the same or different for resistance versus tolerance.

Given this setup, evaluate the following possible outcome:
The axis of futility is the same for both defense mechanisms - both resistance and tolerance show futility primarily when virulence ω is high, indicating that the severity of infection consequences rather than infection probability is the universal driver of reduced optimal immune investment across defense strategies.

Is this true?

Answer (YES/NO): NO